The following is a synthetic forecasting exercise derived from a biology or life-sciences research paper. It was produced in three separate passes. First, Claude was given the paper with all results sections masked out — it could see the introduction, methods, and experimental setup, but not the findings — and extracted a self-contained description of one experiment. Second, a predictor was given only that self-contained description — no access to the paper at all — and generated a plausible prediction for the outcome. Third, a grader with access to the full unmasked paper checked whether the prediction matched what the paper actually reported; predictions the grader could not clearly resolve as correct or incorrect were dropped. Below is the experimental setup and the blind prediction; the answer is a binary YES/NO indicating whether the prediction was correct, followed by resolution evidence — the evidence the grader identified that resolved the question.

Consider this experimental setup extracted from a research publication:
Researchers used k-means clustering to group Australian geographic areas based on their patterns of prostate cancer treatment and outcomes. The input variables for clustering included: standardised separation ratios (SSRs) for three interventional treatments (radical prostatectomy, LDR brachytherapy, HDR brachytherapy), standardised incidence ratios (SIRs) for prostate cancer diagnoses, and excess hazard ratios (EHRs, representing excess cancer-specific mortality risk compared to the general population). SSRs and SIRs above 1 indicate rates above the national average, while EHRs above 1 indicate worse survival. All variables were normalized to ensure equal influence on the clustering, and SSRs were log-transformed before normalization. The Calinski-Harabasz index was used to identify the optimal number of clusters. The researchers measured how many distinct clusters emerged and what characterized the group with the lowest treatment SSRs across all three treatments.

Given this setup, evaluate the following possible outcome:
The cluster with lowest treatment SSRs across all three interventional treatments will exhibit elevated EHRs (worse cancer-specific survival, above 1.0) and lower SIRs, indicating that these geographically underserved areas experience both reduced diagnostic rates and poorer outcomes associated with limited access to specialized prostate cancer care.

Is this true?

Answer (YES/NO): YES